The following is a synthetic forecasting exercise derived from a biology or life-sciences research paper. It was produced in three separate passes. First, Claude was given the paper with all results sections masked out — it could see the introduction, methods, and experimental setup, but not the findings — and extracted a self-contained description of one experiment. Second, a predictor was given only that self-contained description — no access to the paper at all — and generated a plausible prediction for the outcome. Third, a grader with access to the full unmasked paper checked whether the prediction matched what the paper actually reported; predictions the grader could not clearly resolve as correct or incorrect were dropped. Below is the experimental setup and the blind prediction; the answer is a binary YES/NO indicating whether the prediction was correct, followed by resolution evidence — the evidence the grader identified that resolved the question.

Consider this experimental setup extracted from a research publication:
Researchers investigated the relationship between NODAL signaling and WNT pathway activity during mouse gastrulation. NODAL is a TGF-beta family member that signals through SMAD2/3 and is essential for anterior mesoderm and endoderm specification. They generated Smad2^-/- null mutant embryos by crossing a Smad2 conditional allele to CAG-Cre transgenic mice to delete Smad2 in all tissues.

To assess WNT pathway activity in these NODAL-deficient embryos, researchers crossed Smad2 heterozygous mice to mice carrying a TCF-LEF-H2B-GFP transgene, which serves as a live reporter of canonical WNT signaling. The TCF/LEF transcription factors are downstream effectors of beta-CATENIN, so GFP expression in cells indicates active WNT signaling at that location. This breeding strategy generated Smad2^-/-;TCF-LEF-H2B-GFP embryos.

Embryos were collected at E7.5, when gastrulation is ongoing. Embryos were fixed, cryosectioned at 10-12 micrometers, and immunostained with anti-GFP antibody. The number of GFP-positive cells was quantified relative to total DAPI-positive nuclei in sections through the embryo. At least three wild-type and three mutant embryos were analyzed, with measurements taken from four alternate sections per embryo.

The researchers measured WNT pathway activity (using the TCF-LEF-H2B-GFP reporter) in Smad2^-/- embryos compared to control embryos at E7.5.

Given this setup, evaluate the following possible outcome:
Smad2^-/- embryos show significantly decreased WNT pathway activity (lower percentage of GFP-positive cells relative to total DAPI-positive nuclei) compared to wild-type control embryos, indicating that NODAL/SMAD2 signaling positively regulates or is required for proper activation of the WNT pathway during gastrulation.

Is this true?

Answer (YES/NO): NO